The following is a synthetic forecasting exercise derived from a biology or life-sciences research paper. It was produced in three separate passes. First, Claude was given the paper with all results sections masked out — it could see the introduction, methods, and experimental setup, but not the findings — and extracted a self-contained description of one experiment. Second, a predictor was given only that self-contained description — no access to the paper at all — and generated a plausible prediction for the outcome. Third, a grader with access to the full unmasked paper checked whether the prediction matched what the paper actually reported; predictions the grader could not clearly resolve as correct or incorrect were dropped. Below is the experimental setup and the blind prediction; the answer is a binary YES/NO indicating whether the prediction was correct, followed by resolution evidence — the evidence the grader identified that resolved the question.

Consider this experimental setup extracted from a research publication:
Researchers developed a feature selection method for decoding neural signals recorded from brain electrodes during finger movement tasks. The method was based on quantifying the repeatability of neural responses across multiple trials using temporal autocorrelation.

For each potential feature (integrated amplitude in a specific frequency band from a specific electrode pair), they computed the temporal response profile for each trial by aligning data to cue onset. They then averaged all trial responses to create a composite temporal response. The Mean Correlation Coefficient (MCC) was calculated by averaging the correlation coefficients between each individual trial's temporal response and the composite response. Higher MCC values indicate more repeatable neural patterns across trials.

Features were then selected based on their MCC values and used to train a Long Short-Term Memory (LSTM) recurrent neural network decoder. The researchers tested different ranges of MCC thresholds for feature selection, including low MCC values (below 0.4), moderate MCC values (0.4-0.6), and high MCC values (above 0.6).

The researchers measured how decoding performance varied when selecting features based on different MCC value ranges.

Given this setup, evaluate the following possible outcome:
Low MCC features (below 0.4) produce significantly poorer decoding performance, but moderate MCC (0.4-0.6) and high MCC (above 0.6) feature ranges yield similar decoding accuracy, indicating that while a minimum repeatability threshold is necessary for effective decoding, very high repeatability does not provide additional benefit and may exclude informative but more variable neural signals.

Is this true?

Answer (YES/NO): NO